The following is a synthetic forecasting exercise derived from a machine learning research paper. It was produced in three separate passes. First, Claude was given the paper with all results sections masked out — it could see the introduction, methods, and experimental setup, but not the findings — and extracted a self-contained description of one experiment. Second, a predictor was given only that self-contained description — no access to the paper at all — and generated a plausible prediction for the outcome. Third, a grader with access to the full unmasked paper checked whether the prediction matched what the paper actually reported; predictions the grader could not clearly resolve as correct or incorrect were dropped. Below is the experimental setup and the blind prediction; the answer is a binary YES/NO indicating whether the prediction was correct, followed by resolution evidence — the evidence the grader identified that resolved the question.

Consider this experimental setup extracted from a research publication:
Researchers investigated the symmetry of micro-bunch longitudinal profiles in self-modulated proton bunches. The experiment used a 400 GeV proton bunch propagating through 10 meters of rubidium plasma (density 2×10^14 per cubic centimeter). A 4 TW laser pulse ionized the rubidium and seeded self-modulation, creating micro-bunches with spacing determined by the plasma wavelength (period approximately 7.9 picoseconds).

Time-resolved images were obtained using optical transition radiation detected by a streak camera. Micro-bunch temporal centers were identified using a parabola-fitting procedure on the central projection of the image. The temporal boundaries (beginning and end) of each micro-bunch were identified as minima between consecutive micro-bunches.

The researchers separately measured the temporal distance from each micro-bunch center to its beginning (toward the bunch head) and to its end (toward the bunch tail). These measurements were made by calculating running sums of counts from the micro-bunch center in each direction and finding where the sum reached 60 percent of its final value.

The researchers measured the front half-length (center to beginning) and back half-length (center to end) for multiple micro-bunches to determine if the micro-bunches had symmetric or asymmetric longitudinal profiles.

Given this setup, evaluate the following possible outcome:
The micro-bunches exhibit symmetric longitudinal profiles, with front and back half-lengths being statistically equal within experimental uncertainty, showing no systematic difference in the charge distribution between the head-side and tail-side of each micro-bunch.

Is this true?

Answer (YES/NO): NO